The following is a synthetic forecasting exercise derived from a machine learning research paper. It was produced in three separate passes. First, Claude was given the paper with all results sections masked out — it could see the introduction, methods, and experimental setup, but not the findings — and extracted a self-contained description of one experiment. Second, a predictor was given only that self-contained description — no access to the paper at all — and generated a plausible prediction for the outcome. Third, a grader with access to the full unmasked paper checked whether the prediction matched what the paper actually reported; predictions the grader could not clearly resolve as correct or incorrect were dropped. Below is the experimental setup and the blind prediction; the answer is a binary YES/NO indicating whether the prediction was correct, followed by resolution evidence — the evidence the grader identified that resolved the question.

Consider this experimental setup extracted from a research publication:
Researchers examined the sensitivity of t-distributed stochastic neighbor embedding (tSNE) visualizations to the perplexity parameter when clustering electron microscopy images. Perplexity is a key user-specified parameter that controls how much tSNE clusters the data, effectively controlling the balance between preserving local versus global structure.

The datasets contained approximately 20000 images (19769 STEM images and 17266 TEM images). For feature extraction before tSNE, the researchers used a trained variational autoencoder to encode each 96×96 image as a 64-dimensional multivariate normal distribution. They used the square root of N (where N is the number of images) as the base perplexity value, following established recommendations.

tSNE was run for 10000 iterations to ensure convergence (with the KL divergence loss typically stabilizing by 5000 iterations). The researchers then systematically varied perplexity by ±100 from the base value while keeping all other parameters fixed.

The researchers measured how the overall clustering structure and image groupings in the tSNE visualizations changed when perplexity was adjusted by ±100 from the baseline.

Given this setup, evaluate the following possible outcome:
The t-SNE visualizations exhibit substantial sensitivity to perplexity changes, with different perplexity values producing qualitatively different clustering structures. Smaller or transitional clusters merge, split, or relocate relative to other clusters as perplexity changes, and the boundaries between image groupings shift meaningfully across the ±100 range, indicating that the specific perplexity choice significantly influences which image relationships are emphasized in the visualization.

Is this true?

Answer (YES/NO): NO